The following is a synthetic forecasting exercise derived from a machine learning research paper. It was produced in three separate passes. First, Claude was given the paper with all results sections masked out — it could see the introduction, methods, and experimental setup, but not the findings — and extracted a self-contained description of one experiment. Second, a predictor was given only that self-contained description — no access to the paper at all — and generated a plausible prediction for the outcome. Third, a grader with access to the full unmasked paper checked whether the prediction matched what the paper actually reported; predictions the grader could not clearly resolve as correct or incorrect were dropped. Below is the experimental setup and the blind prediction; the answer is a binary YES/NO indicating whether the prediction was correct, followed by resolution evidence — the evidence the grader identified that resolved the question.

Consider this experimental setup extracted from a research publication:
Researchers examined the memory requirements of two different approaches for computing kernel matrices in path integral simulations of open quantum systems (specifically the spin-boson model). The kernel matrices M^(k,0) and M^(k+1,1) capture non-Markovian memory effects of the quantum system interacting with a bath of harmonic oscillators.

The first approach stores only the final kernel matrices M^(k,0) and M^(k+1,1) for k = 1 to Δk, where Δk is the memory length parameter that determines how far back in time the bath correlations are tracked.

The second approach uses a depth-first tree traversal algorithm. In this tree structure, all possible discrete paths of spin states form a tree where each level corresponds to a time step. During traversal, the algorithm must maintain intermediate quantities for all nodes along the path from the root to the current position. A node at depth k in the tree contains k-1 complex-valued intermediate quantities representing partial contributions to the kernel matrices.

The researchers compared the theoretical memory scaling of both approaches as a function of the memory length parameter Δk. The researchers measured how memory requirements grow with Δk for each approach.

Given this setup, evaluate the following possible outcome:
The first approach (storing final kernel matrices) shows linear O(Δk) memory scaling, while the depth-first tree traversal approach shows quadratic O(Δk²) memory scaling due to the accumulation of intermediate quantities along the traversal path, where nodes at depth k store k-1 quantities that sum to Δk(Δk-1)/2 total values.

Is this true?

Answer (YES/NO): YES